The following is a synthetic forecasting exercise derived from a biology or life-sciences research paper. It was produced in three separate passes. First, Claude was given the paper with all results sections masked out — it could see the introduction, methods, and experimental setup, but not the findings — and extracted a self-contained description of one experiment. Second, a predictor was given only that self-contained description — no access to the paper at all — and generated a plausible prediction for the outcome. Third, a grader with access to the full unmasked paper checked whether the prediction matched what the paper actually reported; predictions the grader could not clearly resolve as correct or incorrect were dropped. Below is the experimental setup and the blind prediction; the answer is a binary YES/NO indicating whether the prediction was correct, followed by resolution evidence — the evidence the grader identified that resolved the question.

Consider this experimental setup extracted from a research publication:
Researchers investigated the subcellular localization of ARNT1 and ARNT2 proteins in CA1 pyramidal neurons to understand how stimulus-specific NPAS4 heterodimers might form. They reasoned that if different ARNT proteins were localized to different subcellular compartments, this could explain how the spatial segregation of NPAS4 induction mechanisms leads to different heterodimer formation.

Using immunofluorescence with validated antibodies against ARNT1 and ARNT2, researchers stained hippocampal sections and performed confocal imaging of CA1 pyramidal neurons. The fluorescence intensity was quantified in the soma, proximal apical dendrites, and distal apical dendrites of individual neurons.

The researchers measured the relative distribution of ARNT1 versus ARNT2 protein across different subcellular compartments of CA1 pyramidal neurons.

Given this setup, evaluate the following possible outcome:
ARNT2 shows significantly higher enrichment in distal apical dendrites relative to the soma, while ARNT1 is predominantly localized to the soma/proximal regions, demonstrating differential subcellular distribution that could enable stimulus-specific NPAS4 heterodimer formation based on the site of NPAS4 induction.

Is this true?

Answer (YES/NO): NO